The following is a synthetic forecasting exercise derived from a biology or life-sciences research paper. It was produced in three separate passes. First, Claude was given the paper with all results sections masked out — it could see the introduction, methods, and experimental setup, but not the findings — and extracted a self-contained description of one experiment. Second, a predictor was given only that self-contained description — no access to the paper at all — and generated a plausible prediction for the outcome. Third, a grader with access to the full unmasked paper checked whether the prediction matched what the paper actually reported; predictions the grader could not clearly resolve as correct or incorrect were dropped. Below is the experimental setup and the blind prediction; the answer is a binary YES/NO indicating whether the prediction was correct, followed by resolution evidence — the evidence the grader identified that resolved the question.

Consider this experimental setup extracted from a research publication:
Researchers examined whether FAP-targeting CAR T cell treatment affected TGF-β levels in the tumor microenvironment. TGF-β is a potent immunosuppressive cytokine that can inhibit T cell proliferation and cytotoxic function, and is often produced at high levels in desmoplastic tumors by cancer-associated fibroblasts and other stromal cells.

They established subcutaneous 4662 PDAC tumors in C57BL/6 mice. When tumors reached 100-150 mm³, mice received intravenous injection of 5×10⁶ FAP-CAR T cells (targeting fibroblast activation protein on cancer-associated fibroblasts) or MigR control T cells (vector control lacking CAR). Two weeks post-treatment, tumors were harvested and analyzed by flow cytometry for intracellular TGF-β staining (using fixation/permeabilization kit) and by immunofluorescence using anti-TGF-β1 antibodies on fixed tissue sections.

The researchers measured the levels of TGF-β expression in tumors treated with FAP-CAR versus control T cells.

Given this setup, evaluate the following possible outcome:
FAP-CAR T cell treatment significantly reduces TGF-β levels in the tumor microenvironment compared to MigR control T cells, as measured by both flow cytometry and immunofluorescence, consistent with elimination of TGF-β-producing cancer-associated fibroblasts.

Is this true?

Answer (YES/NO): YES